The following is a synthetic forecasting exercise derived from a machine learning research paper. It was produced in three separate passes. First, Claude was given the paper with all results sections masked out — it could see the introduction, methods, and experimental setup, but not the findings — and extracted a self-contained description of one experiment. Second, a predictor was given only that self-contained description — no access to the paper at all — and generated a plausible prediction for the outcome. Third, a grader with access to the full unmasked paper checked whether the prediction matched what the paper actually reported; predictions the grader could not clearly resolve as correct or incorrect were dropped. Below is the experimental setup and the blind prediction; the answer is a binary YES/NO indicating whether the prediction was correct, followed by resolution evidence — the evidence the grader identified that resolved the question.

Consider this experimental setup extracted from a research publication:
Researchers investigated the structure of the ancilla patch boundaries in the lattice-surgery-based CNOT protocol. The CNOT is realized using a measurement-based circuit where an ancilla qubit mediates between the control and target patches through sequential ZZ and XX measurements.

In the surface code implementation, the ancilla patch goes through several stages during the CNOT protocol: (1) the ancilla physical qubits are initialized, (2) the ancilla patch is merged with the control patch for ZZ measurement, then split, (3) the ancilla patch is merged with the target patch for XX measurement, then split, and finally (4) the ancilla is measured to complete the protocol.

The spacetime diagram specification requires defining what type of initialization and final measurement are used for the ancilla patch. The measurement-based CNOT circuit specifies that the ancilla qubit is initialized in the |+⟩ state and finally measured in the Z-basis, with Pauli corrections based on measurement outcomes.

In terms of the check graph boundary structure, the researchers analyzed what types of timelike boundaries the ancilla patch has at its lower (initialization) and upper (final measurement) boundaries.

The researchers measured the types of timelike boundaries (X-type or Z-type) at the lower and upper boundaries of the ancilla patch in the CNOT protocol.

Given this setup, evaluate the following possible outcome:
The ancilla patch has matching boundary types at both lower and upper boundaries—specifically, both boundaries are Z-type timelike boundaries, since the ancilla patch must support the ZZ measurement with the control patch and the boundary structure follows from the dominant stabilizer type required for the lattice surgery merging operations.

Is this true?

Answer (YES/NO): NO